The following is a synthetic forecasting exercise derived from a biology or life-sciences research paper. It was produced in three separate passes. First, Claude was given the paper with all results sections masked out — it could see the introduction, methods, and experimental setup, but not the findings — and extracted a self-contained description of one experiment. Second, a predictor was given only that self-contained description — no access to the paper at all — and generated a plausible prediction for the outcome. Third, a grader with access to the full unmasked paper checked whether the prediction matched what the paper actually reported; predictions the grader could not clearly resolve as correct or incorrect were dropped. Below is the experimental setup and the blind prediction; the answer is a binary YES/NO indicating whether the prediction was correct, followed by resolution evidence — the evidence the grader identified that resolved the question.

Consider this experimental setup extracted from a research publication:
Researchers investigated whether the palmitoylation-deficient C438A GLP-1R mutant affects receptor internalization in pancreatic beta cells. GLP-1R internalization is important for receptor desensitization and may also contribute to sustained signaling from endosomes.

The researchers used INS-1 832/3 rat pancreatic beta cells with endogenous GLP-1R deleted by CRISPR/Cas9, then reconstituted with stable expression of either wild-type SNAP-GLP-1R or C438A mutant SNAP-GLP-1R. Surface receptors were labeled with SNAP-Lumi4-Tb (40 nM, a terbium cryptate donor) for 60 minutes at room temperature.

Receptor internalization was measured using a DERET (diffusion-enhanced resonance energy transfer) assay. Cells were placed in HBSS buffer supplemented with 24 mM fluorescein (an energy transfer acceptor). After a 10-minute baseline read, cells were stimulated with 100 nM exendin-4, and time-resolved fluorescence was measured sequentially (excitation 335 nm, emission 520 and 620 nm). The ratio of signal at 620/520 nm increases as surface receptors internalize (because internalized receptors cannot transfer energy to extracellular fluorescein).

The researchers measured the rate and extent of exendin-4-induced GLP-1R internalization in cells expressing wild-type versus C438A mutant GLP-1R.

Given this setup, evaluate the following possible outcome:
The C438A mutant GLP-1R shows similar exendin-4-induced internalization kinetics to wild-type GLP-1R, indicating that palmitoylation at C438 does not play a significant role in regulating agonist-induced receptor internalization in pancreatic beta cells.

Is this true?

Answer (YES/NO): NO